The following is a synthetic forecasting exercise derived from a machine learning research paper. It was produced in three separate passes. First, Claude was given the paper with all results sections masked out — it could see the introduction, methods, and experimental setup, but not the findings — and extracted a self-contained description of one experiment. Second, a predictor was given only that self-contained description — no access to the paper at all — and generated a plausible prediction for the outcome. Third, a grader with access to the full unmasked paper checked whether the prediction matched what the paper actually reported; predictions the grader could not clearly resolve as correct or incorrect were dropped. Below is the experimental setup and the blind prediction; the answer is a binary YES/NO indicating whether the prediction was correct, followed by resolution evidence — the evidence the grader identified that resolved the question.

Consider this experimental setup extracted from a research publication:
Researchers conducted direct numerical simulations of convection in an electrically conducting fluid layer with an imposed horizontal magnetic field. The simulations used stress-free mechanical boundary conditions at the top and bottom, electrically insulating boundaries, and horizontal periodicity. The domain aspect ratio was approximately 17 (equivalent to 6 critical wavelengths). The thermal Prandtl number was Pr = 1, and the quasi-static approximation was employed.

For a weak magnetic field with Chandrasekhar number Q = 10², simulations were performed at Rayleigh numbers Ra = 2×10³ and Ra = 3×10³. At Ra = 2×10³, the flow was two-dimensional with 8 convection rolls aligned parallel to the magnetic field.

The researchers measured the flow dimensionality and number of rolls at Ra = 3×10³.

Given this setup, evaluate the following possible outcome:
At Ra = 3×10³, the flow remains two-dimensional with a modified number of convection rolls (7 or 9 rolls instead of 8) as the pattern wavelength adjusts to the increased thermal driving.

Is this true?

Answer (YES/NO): NO